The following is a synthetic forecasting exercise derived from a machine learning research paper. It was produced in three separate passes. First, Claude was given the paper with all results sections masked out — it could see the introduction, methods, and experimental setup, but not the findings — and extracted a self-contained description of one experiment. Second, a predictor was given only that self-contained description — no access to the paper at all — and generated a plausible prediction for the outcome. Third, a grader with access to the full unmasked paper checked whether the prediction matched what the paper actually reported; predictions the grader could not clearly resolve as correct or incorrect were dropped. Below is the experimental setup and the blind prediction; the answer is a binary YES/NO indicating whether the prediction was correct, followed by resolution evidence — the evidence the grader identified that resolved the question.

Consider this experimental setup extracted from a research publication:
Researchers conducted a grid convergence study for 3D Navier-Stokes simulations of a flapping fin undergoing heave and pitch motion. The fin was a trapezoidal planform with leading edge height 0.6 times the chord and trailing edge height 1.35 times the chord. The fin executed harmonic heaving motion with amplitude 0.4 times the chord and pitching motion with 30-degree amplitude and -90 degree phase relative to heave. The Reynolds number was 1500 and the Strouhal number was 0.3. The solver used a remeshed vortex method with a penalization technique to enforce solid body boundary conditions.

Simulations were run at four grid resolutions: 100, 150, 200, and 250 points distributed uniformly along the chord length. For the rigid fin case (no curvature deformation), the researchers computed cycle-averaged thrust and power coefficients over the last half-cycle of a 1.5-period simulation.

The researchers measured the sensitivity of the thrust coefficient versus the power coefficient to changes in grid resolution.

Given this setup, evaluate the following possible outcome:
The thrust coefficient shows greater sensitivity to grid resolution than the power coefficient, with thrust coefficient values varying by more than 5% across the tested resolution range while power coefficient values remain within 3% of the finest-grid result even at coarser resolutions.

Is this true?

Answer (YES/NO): YES